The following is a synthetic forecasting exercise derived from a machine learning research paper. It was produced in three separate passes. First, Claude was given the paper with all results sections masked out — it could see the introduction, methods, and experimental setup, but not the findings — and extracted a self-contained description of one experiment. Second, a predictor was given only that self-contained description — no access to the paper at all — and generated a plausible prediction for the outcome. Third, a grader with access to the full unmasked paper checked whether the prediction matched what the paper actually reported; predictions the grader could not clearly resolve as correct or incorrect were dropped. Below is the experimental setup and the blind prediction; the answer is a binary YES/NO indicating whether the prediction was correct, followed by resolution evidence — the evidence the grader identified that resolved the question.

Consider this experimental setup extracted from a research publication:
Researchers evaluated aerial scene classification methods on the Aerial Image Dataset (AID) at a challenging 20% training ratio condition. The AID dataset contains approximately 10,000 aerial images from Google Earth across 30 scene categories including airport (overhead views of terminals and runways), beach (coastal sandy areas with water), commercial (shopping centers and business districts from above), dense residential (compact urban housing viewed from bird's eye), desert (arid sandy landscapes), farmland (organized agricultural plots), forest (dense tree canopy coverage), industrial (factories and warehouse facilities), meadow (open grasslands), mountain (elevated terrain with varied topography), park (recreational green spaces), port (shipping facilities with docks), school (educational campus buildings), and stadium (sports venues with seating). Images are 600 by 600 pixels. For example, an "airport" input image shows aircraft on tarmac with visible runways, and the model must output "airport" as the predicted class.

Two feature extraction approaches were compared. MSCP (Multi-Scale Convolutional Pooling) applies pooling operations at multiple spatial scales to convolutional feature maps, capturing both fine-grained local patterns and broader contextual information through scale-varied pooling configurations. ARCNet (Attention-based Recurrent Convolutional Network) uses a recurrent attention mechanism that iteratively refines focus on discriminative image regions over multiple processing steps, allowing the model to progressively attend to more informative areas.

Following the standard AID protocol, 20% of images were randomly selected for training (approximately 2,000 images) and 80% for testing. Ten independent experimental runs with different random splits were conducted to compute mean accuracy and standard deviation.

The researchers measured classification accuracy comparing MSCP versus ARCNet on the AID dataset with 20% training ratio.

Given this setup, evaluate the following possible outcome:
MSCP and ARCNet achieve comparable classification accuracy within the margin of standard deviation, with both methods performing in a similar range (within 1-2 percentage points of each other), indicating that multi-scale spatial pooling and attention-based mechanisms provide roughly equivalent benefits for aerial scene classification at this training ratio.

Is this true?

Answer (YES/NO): NO